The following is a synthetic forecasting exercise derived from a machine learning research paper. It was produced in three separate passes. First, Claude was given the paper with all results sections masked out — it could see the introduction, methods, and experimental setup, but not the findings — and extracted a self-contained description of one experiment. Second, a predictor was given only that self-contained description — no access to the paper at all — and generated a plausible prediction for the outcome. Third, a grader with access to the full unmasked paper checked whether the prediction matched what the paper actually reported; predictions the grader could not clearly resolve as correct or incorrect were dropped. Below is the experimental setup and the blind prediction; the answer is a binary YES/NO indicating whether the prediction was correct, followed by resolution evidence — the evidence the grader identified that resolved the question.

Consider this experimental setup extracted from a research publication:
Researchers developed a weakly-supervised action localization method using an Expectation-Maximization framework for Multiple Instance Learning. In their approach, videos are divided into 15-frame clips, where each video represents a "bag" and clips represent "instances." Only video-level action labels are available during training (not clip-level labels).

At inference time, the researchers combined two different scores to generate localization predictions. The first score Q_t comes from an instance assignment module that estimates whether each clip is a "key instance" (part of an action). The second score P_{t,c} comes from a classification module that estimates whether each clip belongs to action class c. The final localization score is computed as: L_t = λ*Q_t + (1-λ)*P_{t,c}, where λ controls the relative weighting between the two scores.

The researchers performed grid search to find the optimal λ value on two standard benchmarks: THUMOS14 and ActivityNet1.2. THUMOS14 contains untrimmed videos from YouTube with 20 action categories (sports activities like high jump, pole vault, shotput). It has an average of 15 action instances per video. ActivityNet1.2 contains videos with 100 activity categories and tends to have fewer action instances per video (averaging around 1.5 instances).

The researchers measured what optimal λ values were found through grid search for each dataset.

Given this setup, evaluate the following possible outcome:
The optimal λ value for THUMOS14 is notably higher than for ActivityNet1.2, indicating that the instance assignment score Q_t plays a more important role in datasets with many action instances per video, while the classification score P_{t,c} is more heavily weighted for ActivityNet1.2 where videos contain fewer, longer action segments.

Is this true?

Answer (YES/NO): YES